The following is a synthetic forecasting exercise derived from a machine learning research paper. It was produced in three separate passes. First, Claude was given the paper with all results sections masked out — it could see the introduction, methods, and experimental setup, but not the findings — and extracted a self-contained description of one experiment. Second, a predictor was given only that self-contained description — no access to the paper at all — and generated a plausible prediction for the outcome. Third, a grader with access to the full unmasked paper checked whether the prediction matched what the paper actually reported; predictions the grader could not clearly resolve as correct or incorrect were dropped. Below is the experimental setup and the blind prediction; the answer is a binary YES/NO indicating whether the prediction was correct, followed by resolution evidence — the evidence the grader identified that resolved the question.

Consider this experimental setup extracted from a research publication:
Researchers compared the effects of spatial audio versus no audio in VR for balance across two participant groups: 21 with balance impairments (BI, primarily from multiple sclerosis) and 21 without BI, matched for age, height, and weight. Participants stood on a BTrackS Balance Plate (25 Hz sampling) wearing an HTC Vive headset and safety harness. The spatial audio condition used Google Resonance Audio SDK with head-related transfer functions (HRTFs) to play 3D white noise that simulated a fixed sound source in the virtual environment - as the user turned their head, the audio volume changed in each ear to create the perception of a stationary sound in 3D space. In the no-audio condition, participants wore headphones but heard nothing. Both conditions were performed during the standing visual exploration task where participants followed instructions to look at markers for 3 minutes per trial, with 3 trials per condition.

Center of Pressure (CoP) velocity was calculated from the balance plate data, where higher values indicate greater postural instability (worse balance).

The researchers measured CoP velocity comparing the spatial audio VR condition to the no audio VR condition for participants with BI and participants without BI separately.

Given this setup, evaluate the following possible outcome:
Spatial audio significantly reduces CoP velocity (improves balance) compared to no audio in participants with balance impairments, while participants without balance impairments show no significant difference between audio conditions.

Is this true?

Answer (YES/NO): NO